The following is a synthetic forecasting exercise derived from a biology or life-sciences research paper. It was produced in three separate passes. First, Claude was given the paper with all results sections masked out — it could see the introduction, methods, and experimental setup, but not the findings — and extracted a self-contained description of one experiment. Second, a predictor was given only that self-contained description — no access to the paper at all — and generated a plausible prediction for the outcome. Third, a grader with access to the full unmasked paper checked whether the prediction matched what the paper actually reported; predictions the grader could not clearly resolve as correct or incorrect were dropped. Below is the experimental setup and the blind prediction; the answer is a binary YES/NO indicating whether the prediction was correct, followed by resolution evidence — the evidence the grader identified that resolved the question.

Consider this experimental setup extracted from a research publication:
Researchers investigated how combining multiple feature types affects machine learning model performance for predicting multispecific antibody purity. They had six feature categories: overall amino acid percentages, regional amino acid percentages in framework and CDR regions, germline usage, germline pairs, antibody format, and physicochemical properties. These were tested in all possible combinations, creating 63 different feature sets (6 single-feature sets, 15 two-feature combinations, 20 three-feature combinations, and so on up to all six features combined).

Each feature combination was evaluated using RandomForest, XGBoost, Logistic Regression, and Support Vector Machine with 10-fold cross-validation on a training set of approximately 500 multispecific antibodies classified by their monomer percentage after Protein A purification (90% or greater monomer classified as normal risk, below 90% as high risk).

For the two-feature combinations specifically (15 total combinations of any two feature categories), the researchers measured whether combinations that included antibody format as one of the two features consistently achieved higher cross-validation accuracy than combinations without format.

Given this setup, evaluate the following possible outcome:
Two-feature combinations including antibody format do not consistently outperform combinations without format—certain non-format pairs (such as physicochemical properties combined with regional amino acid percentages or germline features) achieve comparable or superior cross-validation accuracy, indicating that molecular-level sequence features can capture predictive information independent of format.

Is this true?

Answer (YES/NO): NO